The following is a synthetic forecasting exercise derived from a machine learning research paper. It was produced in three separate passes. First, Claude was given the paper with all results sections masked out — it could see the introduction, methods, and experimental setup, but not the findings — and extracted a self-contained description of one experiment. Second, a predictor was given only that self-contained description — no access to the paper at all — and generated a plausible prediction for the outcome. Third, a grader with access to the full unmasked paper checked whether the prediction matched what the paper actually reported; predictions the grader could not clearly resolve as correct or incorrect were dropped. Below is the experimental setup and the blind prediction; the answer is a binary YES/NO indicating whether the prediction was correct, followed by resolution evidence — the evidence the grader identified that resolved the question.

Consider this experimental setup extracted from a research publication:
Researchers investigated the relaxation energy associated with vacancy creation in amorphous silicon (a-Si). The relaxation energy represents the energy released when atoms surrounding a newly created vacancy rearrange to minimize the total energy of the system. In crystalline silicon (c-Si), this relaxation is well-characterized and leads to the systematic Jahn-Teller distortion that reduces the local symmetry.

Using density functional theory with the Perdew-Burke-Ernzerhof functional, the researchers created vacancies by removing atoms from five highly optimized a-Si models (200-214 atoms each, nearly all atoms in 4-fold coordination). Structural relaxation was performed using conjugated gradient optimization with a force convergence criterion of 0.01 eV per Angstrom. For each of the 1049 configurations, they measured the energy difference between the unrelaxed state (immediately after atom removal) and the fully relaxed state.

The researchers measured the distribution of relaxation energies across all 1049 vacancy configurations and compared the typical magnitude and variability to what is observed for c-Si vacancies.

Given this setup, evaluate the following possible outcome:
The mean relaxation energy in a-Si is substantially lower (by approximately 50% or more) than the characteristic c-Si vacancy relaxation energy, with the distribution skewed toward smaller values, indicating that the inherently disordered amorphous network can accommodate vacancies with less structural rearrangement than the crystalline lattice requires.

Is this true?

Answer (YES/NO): NO